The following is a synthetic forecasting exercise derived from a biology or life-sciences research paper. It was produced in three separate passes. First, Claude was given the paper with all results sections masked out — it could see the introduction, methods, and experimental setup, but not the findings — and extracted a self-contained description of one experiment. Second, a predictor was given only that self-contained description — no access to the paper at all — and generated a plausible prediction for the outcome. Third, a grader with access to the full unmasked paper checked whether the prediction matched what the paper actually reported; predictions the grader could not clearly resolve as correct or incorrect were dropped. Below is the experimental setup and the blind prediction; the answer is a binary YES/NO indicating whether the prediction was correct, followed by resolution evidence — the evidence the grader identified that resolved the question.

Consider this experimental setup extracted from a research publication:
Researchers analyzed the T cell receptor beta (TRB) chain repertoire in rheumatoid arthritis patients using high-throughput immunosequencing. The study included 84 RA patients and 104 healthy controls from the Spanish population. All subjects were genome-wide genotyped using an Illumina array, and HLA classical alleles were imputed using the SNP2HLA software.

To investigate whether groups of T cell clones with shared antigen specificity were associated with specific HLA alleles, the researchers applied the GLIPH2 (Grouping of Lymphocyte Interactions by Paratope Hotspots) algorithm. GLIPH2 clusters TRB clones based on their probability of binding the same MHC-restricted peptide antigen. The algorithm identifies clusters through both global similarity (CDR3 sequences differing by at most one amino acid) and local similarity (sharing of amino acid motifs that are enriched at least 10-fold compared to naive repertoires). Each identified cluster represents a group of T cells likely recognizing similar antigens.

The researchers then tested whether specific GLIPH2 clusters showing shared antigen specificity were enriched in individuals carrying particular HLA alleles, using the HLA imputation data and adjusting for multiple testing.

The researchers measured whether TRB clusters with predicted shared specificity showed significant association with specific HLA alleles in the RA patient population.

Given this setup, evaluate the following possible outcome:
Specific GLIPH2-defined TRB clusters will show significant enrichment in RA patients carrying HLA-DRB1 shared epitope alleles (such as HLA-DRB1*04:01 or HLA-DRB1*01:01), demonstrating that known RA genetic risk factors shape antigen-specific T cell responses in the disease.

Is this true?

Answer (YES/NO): NO